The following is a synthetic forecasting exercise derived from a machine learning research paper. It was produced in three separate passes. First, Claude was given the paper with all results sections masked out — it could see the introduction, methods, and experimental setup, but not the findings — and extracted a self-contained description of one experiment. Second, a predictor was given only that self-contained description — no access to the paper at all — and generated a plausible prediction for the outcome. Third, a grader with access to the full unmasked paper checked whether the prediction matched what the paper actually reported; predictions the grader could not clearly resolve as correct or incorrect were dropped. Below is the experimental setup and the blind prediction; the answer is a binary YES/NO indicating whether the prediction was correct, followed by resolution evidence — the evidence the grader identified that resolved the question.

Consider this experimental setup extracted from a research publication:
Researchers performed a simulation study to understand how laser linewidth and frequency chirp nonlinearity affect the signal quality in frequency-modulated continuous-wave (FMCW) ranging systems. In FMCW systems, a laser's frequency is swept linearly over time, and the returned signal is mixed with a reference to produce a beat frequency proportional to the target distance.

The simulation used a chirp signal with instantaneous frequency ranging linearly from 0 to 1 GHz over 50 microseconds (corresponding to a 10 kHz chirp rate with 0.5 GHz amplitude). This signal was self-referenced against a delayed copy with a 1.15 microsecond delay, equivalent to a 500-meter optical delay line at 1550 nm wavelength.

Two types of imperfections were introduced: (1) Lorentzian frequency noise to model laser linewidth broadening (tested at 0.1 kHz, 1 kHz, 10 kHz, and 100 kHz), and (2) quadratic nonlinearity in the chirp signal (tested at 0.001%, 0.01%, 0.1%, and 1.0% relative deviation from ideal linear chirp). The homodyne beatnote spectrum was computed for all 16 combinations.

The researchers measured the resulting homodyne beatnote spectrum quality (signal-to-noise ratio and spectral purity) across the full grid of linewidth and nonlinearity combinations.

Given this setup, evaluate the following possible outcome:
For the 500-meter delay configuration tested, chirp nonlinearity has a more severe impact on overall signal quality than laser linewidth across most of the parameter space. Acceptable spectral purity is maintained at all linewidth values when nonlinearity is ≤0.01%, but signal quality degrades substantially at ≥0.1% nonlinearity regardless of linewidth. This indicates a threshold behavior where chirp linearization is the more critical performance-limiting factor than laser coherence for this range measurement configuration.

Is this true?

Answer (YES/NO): NO